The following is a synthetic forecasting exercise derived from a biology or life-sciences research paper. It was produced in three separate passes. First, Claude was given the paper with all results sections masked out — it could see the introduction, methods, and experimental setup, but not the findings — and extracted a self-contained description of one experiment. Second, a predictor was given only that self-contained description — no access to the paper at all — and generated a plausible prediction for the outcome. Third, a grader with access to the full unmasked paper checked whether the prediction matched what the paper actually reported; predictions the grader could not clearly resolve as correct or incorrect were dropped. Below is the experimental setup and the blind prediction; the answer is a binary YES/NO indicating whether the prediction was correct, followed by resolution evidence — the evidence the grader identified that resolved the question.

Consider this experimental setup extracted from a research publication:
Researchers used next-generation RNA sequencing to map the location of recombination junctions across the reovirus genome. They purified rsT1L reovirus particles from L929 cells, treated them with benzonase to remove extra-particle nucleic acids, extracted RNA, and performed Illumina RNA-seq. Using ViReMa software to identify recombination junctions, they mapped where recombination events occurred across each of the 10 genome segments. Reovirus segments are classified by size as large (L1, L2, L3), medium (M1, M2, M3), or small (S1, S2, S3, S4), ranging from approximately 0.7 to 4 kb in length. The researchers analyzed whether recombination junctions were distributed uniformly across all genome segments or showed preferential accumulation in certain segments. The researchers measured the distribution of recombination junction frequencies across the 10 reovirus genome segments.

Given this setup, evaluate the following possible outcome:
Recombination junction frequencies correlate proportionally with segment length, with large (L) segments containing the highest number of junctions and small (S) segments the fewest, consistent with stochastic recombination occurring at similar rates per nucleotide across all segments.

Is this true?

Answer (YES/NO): NO